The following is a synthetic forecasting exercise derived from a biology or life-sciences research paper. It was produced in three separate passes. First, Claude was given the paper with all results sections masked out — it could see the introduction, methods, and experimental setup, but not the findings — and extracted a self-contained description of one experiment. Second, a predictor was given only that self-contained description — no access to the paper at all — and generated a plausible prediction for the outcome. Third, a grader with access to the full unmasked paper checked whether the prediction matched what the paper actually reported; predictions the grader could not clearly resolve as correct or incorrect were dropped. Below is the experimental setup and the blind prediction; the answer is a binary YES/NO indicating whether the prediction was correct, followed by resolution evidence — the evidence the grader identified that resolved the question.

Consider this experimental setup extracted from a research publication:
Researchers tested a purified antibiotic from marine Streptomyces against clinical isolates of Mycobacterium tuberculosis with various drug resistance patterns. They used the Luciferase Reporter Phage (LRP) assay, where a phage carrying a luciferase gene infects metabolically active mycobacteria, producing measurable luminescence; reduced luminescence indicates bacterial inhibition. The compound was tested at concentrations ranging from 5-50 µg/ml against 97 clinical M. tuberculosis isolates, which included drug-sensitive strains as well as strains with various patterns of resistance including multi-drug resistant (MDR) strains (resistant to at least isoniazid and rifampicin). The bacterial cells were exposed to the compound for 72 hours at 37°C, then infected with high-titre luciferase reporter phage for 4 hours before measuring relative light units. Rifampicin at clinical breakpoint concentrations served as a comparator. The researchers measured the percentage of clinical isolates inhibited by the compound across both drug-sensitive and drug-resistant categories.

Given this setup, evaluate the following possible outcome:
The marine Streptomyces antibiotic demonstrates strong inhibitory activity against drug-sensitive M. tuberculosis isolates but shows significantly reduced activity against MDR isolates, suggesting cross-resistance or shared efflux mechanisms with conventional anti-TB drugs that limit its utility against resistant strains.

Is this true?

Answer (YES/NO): NO